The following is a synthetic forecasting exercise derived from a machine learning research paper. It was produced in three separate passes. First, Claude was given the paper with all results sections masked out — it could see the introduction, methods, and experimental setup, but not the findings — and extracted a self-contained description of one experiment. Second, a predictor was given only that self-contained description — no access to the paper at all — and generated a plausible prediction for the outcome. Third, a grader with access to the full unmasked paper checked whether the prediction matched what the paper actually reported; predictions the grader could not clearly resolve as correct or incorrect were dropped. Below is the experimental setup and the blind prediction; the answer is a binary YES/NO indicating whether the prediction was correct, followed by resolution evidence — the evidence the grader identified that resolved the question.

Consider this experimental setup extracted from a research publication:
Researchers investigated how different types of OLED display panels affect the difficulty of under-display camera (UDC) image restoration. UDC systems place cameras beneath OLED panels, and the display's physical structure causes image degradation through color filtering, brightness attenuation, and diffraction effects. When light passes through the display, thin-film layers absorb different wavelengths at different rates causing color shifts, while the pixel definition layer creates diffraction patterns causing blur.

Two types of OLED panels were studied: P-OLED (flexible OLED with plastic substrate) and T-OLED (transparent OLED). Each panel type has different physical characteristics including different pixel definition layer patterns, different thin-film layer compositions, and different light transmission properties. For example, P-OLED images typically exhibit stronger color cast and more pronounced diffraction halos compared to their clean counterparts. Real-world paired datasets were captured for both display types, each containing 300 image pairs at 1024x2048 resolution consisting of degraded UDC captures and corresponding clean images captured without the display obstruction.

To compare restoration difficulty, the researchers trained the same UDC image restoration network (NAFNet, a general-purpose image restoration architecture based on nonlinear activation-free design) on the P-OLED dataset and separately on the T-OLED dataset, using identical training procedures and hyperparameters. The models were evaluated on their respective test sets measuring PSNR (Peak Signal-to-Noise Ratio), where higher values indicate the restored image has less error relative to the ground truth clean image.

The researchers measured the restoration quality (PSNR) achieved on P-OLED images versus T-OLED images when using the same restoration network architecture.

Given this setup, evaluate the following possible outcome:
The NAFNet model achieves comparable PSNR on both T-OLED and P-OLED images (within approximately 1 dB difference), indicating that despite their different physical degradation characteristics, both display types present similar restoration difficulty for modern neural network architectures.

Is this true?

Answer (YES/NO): NO